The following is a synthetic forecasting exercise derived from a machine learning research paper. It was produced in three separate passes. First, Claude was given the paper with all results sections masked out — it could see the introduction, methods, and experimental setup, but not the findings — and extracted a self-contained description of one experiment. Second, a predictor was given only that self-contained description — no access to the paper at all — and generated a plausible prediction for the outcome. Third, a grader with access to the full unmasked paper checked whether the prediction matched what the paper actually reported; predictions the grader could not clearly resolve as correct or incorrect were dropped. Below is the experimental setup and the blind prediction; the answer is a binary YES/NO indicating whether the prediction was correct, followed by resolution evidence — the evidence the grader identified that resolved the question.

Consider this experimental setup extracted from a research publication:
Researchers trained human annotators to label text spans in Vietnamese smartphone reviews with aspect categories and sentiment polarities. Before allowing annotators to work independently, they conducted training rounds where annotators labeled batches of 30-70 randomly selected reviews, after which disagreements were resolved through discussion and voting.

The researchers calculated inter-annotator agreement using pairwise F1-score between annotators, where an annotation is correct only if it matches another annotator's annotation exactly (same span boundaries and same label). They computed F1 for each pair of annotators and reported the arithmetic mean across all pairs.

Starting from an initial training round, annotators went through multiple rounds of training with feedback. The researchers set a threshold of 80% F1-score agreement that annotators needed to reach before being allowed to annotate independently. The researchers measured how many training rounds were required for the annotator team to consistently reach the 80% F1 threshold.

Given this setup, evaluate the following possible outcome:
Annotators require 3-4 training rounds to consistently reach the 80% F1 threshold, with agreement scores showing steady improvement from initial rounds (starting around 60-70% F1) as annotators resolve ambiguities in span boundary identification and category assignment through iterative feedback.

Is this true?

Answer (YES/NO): YES